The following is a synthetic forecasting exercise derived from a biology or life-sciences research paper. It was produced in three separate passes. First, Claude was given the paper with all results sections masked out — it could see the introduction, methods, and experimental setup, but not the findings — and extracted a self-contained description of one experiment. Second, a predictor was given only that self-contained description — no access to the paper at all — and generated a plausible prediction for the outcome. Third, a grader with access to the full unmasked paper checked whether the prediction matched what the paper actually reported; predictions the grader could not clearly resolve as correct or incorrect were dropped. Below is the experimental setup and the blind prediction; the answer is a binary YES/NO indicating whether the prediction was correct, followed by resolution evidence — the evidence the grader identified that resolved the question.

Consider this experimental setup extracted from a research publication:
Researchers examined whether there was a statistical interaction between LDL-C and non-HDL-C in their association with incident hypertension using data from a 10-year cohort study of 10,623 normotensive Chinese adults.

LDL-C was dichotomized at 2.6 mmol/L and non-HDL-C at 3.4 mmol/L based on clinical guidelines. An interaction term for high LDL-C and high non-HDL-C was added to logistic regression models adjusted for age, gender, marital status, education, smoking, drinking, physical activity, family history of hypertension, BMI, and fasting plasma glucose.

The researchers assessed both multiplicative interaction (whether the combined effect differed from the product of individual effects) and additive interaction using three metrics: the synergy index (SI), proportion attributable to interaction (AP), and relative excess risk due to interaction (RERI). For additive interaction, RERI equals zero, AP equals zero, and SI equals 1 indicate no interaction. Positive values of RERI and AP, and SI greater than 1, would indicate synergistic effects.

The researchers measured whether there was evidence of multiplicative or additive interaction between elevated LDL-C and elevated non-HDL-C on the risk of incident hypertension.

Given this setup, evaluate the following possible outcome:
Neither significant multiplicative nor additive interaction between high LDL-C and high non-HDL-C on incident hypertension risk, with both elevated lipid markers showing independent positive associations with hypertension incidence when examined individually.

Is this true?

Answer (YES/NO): NO